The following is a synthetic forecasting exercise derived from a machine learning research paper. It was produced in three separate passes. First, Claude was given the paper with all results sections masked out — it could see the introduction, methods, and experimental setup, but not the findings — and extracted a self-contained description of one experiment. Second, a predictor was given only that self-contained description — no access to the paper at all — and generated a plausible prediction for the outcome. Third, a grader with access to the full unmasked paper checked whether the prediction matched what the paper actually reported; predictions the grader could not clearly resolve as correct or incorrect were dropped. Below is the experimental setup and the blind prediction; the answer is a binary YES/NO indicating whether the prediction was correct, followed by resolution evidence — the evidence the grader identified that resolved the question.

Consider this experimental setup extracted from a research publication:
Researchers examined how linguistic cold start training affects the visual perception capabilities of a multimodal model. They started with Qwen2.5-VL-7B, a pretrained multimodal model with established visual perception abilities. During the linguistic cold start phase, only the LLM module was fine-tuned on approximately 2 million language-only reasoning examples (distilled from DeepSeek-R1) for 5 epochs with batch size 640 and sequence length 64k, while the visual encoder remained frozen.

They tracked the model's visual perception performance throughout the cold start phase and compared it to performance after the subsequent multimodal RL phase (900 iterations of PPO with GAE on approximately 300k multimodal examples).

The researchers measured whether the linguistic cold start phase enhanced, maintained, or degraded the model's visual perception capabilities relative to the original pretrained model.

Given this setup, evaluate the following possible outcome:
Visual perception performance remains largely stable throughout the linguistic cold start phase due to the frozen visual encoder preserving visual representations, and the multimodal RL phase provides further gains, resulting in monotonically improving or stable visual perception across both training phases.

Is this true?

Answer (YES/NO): NO